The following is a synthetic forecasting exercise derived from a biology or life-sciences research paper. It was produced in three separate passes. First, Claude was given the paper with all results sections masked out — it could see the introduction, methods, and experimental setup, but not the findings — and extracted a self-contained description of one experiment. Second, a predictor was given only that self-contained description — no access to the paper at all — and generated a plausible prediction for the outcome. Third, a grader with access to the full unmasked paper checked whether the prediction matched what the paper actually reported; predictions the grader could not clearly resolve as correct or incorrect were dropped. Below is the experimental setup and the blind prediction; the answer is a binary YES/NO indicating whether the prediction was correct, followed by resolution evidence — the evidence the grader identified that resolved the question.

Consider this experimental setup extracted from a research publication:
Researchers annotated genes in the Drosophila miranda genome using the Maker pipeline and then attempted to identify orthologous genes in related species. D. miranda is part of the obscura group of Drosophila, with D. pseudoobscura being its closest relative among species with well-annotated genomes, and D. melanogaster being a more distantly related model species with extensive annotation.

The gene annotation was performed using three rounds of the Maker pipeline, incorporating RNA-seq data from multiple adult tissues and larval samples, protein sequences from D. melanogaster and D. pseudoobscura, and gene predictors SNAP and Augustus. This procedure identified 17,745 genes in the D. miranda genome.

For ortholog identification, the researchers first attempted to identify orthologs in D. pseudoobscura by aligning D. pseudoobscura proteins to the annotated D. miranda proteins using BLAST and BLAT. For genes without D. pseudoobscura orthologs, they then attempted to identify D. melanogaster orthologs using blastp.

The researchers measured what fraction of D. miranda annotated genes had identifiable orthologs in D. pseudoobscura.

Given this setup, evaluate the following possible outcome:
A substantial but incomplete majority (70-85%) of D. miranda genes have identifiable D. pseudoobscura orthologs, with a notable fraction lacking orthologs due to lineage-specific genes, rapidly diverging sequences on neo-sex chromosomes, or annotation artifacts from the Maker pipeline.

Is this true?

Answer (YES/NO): NO